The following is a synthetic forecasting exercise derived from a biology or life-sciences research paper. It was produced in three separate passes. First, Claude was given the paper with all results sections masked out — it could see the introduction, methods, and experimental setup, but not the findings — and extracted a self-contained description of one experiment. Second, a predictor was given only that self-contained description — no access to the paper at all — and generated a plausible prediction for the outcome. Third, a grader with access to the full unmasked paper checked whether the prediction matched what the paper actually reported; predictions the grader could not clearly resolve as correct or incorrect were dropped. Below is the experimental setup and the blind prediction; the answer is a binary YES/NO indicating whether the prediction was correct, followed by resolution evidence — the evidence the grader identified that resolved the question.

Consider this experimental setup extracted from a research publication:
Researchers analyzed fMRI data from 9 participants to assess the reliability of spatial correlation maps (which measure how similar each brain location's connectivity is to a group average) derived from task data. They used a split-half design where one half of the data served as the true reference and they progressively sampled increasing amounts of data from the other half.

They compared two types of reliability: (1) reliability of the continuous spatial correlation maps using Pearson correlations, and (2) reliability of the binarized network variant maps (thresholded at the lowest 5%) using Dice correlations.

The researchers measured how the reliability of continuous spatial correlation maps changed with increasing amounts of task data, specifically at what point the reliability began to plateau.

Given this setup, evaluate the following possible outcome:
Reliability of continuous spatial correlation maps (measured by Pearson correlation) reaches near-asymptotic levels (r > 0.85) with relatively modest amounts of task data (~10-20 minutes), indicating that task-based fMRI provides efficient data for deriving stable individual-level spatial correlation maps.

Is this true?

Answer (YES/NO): NO